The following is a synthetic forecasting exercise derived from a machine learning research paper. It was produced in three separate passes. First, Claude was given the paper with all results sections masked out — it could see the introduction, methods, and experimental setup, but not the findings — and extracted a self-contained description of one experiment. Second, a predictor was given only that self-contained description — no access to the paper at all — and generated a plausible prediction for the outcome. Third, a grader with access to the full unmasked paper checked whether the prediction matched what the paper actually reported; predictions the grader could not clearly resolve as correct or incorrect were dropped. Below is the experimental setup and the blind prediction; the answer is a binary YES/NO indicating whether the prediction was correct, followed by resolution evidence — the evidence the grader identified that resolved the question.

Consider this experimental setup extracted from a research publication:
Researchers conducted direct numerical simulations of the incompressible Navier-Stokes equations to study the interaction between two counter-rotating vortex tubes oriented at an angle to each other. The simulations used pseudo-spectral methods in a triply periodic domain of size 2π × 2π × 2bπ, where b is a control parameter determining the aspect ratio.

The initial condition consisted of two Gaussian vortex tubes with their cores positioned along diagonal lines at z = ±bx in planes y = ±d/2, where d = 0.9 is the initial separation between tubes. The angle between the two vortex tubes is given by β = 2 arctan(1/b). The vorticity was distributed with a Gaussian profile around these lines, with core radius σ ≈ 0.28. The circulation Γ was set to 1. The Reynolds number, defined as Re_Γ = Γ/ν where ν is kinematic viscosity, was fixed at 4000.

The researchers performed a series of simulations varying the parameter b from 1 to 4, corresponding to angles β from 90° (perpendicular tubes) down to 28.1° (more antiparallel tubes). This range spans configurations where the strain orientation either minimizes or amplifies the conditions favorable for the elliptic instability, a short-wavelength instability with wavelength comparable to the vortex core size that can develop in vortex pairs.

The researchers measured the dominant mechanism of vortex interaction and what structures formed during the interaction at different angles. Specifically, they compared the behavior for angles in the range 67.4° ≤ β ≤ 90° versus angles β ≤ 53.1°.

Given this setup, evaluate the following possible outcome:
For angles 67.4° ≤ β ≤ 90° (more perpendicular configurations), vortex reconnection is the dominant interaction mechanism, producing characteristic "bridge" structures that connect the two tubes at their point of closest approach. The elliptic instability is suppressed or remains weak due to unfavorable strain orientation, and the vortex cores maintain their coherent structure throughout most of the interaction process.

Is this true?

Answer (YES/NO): NO